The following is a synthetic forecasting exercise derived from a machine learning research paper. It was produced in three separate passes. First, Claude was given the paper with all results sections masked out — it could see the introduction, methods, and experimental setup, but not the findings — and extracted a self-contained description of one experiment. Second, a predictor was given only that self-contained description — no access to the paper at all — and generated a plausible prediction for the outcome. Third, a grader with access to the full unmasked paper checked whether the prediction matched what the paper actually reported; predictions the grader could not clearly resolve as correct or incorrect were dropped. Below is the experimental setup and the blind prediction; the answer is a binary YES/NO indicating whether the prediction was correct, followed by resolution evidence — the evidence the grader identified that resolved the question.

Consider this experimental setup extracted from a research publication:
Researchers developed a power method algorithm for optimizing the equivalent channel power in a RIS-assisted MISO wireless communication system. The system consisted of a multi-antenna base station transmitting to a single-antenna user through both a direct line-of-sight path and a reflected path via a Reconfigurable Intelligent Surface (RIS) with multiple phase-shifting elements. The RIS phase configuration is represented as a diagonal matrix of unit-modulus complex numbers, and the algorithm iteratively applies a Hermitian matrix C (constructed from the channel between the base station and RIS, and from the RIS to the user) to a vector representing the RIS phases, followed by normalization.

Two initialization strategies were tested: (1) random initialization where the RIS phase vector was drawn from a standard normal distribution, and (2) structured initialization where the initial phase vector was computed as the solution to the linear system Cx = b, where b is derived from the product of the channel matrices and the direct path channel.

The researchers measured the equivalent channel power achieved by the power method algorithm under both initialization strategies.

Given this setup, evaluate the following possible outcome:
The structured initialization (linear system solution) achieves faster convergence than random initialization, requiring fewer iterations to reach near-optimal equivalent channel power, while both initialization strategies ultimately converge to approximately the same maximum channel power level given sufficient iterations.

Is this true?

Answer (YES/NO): NO